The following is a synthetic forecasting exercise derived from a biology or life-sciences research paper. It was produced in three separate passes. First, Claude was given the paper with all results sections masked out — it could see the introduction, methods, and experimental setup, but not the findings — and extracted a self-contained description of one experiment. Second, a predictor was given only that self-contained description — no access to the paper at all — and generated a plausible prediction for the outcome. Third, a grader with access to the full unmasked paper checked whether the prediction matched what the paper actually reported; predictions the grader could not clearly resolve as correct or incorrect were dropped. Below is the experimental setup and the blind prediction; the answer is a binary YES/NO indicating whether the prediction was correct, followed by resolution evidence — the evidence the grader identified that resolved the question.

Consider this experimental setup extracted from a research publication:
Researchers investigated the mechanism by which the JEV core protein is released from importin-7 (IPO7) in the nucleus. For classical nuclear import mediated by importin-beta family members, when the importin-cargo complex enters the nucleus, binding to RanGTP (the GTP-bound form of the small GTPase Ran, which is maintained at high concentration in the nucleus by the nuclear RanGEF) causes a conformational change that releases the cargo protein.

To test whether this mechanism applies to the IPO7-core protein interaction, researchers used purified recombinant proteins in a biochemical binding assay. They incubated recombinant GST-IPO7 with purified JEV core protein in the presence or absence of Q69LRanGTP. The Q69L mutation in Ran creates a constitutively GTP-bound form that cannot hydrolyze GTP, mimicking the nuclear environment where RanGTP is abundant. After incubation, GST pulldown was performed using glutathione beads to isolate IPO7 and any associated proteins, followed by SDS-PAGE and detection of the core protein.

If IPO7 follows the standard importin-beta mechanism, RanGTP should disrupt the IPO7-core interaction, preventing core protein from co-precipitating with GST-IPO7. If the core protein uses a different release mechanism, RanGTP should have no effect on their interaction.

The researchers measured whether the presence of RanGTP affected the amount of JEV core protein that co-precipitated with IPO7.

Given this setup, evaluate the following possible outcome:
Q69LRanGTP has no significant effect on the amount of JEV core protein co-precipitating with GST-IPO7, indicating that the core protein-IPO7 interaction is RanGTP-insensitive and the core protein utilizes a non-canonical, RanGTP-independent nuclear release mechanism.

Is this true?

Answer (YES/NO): NO